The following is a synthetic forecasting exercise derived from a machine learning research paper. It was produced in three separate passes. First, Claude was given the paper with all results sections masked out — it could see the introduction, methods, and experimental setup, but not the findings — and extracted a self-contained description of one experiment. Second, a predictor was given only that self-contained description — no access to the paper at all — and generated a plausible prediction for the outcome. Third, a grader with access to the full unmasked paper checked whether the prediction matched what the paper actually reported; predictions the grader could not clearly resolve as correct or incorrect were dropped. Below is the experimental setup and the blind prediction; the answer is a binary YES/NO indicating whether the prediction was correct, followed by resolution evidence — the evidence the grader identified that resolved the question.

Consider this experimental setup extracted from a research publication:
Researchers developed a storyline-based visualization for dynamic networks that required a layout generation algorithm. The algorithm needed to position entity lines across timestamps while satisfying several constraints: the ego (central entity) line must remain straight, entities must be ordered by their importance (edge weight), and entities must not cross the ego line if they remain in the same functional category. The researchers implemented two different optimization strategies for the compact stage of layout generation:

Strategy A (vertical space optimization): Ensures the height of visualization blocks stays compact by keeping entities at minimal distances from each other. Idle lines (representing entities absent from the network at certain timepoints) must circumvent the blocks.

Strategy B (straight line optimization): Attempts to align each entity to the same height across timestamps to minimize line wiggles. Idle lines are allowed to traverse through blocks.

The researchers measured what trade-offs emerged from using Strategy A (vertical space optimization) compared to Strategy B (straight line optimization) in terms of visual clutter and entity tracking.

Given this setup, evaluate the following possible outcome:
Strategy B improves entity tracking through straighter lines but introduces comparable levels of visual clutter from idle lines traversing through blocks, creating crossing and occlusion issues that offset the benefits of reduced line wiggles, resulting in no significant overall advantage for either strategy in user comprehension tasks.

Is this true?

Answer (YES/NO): NO